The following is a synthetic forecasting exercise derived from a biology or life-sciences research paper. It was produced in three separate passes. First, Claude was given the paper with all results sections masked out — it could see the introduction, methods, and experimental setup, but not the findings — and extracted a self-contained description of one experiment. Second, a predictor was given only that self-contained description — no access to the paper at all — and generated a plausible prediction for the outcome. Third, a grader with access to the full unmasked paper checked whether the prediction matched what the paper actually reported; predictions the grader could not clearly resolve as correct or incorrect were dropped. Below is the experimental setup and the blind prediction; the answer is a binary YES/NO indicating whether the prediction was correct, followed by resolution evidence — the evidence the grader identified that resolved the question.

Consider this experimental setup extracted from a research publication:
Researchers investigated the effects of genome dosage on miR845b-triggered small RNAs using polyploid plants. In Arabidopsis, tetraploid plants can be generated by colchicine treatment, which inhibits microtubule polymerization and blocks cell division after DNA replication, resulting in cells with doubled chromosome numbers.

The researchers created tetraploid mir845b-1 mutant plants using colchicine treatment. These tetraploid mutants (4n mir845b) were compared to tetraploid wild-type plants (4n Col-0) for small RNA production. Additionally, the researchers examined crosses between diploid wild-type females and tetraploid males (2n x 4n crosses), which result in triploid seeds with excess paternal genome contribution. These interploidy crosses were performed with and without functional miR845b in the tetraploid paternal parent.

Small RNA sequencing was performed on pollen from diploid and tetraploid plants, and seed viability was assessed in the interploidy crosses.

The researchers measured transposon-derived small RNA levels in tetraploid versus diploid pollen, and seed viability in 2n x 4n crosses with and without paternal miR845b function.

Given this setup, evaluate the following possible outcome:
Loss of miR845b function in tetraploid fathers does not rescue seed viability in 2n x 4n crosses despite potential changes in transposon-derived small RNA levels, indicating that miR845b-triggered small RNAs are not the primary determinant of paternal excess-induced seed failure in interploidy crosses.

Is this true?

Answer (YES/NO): NO